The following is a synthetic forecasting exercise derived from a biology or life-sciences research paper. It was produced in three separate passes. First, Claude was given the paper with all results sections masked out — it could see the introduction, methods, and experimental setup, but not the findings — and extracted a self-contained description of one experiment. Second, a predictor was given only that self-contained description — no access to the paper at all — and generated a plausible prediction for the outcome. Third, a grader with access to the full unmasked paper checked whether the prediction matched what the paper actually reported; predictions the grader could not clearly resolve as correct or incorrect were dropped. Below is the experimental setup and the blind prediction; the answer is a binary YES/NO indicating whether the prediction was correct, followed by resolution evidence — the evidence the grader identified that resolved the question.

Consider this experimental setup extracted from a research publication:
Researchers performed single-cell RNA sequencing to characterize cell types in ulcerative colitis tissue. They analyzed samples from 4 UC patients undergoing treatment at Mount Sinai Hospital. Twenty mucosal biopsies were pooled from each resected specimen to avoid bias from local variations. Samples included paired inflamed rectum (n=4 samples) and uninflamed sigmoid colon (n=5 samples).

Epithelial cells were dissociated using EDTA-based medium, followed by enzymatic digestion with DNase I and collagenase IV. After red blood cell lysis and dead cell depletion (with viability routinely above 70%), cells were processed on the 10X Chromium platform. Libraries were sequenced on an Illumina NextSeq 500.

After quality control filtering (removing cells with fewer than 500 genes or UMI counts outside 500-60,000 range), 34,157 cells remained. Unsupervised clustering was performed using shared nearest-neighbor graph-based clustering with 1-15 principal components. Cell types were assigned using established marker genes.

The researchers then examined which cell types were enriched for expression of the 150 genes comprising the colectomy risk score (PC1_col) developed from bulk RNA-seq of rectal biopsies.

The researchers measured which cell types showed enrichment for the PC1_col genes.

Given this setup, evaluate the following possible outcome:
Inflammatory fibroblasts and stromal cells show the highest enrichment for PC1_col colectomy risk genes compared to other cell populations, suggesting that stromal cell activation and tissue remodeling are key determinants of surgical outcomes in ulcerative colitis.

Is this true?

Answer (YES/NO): NO